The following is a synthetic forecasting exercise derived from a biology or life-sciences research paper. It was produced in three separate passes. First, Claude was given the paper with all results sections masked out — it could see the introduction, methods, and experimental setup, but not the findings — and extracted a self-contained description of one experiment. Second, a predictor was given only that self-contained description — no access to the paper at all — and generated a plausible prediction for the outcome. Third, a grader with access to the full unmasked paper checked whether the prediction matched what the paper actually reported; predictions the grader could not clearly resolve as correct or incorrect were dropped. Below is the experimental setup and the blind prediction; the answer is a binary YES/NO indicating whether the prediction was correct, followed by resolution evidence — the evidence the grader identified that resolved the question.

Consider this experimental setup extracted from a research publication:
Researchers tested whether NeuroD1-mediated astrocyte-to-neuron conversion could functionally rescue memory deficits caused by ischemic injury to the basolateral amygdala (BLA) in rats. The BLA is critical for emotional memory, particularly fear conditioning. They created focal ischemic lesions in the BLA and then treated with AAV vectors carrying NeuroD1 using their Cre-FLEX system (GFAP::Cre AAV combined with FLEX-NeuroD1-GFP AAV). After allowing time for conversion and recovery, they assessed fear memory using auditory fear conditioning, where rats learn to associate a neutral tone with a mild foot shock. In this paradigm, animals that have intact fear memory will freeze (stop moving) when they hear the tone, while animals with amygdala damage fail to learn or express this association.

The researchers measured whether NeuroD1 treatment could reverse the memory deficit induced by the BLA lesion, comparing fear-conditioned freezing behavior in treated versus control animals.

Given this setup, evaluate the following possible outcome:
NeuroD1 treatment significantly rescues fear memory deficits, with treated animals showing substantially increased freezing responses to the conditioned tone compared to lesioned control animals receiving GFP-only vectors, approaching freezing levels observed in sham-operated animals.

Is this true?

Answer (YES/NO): YES